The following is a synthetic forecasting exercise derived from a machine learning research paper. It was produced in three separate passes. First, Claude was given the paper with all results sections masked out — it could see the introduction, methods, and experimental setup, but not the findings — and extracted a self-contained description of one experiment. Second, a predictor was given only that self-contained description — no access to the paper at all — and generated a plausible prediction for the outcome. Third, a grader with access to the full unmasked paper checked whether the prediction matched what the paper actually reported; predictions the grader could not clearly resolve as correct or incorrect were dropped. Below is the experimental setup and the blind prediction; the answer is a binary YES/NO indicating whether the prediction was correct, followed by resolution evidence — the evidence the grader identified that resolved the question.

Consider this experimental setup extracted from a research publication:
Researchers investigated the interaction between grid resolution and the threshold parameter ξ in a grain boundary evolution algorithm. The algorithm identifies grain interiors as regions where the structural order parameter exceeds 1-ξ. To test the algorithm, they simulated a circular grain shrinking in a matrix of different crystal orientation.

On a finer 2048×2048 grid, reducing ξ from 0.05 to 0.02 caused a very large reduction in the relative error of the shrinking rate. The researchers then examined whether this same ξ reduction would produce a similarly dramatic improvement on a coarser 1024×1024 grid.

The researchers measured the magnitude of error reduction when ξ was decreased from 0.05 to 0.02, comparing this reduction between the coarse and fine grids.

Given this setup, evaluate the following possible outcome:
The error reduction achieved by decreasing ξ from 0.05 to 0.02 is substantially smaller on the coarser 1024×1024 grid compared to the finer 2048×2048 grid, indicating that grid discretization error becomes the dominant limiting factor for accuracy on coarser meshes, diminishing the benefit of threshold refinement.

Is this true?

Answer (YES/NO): YES